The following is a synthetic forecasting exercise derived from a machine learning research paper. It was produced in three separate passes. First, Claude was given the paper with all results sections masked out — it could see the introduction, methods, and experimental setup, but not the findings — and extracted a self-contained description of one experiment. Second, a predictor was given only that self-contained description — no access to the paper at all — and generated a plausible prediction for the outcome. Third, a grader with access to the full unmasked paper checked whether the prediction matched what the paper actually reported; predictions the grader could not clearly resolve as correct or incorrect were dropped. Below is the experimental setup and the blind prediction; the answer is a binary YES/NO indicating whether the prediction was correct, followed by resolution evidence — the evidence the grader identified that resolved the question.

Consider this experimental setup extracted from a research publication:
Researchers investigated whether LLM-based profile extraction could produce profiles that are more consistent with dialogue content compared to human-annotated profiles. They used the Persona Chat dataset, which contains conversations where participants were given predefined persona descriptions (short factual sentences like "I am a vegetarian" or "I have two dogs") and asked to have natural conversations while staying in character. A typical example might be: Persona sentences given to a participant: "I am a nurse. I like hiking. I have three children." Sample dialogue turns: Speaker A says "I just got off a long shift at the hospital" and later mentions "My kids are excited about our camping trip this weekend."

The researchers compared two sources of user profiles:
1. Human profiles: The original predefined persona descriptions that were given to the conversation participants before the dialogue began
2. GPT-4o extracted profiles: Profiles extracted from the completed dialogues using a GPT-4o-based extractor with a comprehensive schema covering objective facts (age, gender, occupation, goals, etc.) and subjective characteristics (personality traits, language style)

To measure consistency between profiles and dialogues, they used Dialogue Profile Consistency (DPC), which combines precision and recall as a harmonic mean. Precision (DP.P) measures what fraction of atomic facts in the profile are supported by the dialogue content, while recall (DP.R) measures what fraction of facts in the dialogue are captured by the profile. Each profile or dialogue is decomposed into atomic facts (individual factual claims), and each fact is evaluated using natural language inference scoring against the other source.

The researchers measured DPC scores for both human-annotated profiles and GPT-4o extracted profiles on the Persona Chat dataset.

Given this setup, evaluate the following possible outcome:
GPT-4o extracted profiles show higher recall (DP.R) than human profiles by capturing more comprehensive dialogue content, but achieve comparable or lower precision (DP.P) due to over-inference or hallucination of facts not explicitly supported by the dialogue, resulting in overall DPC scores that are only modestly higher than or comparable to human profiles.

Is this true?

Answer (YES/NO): NO